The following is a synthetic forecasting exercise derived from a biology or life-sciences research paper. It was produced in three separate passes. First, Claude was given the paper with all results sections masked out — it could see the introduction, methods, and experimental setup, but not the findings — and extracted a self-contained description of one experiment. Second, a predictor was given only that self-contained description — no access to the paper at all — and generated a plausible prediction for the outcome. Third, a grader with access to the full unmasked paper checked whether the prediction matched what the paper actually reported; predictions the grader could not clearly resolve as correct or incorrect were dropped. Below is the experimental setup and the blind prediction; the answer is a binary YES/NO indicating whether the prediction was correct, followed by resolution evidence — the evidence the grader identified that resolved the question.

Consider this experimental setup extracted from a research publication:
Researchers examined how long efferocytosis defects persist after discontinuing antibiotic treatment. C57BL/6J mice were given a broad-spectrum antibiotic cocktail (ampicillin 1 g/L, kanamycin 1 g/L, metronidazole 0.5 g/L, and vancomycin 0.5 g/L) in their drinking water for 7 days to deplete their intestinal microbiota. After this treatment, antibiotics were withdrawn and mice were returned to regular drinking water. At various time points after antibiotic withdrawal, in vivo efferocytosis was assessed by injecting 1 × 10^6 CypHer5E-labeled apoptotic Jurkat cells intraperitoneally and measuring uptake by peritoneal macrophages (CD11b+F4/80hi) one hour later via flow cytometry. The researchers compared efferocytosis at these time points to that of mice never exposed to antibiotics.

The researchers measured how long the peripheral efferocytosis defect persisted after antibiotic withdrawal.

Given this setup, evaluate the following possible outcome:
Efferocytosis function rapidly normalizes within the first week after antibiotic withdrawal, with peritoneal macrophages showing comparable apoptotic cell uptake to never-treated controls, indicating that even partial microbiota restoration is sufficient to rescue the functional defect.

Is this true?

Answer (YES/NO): NO